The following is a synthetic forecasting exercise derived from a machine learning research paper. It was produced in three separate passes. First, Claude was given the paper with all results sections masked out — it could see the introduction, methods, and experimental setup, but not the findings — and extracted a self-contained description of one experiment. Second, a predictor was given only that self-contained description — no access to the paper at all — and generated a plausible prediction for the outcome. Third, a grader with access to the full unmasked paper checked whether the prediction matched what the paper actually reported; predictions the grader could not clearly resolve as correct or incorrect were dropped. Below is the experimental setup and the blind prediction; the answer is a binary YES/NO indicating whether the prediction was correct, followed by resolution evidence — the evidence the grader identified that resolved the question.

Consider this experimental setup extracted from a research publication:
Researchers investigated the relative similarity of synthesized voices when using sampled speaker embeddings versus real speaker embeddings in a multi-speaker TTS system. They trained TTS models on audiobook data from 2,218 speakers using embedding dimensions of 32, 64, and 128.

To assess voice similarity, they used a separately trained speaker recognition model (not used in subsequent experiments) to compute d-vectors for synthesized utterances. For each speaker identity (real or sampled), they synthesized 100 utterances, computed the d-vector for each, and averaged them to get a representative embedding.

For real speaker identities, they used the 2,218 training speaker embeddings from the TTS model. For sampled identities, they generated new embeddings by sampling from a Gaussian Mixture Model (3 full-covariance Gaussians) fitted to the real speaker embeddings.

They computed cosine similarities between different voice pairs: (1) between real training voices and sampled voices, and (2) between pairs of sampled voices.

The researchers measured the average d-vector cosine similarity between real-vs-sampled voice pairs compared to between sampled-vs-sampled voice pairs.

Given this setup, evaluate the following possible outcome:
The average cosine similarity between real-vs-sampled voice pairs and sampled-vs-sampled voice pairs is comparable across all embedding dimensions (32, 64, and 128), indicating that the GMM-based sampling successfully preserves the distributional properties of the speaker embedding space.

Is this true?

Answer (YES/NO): NO